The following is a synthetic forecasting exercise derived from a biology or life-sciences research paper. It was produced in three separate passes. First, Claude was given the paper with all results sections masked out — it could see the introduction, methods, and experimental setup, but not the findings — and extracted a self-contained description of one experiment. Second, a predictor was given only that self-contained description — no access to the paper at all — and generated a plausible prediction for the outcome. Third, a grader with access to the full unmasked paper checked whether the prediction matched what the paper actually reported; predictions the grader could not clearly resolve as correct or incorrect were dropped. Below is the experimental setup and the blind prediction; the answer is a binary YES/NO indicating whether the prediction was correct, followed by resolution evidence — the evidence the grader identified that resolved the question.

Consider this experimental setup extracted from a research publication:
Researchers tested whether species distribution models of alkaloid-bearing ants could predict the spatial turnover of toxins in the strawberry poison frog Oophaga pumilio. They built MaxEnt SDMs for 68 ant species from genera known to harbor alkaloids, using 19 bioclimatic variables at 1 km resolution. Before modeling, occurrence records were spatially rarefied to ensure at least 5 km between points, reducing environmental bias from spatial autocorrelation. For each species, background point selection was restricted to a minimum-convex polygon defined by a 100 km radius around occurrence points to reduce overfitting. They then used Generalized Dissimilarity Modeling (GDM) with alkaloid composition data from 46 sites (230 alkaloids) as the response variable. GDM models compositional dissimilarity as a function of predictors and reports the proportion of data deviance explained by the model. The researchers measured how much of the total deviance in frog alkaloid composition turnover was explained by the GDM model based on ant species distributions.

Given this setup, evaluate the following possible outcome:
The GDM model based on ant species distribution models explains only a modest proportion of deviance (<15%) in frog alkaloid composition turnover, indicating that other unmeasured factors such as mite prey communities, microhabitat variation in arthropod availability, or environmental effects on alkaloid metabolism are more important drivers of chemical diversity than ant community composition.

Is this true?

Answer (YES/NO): NO